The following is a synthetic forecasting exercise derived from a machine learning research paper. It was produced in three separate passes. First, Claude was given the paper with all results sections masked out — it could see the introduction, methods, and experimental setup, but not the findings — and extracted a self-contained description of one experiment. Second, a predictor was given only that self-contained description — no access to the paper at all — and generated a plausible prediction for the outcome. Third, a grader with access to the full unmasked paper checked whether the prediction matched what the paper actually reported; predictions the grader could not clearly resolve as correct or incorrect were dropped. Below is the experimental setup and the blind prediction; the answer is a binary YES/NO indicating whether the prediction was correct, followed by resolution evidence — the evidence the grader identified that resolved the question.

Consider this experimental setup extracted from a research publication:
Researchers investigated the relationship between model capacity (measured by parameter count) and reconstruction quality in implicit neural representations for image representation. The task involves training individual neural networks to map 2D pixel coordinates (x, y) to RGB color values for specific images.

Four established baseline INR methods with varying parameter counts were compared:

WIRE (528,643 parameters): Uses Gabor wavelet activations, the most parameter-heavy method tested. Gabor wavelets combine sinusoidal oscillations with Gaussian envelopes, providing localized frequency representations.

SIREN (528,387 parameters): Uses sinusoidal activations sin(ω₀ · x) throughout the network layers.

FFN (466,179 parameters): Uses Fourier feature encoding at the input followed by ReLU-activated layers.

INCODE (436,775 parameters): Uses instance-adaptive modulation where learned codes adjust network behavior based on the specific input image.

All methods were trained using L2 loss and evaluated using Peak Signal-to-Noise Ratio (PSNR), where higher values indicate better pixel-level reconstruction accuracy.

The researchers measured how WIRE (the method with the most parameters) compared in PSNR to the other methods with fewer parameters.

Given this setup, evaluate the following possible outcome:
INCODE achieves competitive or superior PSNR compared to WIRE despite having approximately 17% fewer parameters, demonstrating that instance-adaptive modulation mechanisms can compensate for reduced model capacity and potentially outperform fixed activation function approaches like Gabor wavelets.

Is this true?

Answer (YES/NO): YES